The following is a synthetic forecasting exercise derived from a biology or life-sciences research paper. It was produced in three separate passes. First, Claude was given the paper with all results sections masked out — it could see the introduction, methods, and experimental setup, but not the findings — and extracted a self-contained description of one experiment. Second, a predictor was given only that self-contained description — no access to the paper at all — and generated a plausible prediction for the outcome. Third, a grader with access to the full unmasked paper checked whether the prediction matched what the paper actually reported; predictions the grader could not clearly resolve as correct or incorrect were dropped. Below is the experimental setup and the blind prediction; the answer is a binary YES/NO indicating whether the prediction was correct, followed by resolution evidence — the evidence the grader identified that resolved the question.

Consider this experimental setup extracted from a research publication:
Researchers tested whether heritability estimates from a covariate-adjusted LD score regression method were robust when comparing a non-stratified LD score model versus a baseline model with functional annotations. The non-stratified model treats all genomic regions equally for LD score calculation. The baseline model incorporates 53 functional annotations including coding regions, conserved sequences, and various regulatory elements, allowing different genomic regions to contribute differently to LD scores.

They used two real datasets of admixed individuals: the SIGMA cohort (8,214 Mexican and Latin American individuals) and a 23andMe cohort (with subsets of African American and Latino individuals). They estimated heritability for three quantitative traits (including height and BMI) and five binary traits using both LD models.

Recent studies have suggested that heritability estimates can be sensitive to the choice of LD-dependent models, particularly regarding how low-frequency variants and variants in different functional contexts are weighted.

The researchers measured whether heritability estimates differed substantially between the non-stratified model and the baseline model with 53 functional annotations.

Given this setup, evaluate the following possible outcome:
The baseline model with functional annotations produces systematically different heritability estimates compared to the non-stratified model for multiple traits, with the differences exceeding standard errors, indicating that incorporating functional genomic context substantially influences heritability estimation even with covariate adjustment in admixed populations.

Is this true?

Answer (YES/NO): NO